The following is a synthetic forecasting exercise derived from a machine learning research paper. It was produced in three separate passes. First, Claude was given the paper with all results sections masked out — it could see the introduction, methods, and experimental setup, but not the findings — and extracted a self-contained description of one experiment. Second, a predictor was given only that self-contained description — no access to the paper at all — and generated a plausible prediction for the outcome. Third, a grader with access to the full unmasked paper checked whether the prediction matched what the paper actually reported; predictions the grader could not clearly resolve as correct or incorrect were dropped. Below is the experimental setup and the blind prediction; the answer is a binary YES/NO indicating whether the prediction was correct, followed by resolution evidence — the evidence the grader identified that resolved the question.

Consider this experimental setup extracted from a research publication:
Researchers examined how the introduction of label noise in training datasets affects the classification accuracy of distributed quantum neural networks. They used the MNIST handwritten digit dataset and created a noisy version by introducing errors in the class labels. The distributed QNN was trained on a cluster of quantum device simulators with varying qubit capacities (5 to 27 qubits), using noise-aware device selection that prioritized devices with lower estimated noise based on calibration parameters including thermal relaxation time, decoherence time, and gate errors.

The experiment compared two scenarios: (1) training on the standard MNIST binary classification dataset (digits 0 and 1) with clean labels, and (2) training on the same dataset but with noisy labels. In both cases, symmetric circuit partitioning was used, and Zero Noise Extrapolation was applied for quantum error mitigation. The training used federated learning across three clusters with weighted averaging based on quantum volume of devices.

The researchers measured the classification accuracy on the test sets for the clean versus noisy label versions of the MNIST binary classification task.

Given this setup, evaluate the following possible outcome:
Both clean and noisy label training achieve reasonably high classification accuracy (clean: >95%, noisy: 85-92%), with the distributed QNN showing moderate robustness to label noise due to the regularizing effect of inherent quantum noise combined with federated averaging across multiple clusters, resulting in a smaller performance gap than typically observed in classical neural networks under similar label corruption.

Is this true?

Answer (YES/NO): NO